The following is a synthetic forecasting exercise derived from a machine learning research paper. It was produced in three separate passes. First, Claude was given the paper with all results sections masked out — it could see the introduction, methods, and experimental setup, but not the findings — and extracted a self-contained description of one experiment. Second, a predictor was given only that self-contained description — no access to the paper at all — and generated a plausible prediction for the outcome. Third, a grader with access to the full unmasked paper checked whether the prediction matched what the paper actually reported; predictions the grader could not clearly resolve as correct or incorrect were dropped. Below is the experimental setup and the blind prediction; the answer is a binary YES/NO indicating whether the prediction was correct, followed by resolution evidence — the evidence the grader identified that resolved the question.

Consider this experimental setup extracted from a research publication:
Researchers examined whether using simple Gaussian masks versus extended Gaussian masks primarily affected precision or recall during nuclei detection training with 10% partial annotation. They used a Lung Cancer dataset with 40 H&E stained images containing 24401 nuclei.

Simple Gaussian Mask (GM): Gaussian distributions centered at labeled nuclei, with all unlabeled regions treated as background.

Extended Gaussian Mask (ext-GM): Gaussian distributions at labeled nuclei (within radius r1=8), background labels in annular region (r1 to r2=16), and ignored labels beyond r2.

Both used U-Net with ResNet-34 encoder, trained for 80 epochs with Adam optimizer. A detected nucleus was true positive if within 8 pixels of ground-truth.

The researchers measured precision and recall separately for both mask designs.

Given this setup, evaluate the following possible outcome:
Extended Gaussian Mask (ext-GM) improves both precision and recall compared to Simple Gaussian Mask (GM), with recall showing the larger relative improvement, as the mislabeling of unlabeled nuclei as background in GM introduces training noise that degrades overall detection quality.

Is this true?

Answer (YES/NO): YES